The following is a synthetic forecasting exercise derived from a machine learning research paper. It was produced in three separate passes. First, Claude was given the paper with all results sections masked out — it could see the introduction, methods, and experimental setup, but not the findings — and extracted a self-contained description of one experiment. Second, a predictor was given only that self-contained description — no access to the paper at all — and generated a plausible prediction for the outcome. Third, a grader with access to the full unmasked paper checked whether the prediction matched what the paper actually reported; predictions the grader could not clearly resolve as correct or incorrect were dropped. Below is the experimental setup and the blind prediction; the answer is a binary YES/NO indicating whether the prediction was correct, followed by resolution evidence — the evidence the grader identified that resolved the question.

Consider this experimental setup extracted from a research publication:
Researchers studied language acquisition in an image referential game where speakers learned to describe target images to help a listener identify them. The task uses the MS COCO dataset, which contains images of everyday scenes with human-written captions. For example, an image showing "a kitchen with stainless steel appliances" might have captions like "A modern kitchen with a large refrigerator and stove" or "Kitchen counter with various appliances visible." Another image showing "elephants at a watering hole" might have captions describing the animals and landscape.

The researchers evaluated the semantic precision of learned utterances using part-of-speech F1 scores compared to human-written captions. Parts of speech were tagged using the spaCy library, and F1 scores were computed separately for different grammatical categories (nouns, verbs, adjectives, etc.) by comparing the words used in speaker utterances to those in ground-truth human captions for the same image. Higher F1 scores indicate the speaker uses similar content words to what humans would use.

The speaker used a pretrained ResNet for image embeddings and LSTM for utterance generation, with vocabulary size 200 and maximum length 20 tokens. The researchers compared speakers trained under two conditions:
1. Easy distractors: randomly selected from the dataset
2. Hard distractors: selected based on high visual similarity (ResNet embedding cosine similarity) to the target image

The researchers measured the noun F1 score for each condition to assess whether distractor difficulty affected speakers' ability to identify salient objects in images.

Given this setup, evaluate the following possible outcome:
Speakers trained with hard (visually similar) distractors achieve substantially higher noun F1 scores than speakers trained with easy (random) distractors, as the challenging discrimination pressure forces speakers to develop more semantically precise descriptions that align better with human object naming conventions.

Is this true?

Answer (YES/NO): YES